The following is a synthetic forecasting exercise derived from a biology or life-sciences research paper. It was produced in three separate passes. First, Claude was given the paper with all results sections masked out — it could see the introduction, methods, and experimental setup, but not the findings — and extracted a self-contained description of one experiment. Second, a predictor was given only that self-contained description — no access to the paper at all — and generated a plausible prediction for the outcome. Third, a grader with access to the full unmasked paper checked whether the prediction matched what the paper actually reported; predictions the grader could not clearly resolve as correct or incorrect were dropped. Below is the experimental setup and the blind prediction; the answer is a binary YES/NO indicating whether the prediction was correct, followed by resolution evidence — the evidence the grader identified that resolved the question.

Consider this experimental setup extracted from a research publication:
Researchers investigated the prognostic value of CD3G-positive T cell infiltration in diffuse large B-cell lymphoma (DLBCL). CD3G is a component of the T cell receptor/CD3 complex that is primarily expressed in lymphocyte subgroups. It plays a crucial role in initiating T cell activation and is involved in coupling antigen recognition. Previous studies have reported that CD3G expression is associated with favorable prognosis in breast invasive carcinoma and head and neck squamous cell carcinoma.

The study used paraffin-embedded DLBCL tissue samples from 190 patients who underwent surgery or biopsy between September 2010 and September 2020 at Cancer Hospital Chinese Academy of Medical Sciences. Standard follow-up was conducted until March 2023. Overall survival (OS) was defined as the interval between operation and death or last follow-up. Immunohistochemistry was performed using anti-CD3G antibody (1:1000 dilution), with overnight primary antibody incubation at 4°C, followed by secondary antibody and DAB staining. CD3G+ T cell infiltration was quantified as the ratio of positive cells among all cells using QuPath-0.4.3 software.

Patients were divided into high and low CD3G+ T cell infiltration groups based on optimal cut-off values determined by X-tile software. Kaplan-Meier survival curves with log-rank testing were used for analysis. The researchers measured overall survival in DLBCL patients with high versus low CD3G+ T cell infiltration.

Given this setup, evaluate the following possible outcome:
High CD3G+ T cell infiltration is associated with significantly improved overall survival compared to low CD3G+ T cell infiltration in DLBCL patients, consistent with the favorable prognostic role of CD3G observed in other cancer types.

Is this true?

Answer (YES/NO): YES